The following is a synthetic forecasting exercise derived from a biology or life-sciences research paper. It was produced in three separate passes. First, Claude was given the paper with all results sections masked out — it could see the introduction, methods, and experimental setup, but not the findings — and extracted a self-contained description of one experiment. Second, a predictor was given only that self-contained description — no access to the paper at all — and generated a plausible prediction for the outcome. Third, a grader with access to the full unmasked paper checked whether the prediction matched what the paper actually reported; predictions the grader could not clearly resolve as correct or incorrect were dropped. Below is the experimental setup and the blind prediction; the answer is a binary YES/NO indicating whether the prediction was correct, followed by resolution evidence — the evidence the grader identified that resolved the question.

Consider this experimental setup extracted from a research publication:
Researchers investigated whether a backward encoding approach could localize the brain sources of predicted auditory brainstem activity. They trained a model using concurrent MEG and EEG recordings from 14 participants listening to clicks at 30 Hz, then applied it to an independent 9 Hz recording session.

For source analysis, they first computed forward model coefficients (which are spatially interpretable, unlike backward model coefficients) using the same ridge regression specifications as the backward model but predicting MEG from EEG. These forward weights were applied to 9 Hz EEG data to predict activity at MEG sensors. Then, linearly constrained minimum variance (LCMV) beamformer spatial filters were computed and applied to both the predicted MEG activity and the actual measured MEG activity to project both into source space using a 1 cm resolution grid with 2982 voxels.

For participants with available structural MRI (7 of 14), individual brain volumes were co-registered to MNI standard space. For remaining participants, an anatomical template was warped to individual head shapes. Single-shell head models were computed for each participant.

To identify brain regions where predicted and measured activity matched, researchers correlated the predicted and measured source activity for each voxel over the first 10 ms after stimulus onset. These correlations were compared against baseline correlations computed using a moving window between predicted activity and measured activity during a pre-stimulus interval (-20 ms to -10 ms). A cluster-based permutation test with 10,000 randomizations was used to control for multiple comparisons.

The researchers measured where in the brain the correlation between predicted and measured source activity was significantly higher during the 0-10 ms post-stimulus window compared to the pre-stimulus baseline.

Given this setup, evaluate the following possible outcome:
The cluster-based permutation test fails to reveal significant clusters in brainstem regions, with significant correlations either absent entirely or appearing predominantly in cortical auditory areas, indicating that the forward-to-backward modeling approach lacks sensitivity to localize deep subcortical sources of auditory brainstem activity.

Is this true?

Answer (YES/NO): NO